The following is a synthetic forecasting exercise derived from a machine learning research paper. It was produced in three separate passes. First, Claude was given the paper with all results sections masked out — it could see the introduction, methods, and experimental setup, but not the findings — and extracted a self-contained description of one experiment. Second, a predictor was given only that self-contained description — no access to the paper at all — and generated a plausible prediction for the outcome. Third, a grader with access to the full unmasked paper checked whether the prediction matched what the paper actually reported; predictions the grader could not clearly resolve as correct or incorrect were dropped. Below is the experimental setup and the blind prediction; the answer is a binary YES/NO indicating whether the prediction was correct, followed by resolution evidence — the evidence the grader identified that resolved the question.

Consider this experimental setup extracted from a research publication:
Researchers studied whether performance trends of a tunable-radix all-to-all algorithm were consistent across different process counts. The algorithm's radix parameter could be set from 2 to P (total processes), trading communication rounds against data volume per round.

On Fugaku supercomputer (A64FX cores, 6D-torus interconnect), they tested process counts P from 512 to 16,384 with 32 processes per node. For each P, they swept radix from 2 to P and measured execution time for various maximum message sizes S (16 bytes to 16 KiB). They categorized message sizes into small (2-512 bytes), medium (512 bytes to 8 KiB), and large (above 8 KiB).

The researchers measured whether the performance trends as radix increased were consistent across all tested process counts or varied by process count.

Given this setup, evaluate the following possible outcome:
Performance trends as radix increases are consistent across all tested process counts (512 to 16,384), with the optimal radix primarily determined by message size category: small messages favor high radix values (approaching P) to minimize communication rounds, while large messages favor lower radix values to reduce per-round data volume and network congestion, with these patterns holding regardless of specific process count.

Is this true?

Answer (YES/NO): NO